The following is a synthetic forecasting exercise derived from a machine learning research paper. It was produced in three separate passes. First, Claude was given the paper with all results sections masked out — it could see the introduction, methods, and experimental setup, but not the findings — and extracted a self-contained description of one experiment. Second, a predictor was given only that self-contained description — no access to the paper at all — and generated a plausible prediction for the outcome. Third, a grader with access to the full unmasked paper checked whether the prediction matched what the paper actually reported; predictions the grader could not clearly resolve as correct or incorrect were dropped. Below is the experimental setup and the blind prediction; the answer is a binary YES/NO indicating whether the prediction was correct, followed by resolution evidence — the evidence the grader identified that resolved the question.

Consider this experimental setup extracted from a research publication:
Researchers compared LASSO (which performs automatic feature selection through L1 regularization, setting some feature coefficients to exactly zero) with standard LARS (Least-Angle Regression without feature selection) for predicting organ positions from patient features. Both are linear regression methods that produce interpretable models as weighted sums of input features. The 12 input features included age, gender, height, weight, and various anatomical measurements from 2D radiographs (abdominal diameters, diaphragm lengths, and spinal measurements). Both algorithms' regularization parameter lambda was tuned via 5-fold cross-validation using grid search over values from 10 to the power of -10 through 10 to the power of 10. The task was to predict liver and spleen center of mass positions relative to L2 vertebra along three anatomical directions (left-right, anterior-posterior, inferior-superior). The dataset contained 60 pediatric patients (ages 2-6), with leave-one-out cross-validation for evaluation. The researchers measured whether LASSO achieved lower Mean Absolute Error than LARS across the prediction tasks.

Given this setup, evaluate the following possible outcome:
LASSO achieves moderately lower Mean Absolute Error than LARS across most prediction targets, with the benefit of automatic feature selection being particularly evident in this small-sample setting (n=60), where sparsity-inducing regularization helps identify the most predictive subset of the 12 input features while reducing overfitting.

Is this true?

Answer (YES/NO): NO